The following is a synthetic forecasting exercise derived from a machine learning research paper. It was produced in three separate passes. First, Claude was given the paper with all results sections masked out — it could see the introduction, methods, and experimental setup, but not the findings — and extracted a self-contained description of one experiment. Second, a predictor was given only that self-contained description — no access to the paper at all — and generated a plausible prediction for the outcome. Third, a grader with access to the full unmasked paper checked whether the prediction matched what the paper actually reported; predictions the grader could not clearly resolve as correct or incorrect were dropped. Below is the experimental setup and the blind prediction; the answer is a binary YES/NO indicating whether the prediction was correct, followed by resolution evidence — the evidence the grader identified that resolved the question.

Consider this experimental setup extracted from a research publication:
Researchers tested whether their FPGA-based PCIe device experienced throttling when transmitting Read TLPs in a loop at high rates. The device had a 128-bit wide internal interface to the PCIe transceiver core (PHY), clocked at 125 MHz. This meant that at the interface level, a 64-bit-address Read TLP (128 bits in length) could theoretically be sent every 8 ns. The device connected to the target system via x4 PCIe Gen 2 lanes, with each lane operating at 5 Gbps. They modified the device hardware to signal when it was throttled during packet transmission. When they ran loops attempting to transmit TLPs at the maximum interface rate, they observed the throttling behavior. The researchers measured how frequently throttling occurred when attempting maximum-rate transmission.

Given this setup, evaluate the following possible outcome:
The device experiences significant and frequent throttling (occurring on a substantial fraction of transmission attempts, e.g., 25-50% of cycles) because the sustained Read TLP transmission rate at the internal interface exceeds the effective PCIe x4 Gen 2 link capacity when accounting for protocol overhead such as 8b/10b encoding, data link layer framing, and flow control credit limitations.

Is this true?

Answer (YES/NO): YES